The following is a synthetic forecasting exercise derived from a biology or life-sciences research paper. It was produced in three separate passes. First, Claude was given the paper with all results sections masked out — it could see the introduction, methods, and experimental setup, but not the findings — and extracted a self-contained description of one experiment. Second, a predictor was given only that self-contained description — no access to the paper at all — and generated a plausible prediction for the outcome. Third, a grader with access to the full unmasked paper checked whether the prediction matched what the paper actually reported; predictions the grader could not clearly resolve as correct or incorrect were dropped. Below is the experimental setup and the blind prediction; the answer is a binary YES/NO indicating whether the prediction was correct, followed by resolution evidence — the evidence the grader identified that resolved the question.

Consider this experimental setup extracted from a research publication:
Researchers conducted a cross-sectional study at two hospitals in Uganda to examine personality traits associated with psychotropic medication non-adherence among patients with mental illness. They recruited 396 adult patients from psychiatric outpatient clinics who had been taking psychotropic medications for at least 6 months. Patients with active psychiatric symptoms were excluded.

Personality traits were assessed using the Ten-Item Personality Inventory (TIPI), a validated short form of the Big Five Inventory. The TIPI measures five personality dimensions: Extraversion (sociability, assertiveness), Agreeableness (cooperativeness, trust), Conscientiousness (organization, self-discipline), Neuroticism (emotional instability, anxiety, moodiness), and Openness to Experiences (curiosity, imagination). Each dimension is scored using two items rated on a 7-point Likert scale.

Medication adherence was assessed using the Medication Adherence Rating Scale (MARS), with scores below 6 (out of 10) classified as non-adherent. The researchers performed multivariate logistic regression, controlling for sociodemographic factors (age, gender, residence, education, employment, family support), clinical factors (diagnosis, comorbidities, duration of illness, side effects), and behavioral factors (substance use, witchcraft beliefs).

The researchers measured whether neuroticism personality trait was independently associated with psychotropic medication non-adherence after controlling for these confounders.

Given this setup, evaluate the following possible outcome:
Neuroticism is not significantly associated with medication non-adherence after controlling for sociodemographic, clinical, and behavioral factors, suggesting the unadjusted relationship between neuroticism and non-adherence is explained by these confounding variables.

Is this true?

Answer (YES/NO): NO